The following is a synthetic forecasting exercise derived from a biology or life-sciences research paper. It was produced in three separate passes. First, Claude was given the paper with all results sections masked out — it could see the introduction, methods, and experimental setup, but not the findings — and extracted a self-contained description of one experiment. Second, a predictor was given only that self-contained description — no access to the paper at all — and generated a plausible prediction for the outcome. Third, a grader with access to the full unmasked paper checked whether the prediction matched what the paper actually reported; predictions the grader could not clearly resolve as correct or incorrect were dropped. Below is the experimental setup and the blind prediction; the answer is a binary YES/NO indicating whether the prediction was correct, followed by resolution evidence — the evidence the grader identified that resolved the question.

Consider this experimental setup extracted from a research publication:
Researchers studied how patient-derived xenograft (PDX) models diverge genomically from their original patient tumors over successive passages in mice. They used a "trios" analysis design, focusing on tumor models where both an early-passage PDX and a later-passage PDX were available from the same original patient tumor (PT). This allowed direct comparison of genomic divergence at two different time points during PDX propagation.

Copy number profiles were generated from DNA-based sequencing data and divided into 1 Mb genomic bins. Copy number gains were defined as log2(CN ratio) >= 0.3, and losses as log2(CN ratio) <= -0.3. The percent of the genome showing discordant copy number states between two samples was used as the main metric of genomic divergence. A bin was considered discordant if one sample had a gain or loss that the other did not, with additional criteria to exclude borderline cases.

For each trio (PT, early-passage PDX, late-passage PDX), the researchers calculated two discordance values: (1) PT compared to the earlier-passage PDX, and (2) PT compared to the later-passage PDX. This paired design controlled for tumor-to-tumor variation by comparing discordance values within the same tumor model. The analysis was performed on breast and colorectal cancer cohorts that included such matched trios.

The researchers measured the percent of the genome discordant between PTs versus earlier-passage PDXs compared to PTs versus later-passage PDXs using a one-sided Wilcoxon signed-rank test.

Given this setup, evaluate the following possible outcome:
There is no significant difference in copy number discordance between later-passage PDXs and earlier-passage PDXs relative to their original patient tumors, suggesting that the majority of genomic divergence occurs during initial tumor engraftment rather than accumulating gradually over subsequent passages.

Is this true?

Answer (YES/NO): NO